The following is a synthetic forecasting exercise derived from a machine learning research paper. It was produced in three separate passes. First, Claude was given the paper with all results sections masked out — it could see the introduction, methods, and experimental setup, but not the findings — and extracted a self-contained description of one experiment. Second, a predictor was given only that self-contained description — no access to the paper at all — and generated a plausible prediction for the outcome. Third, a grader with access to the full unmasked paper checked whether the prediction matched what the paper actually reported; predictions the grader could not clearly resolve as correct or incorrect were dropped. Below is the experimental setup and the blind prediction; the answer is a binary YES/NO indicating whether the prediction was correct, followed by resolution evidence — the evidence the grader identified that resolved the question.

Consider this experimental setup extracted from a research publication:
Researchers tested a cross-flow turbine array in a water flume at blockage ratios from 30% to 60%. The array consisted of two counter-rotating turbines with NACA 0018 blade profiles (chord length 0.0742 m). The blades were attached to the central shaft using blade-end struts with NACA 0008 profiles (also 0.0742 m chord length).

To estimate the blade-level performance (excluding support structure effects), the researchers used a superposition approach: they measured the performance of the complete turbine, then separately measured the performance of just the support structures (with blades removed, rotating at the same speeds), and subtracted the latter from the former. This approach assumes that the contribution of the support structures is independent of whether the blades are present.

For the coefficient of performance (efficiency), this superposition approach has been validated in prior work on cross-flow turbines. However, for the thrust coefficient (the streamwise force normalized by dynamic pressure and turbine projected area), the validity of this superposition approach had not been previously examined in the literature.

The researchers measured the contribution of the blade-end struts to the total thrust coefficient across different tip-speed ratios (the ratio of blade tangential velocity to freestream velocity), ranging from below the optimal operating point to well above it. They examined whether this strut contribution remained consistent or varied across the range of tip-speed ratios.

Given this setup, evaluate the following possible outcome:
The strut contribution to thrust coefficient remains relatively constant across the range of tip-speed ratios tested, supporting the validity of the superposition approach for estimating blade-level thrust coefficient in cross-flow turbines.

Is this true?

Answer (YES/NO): NO